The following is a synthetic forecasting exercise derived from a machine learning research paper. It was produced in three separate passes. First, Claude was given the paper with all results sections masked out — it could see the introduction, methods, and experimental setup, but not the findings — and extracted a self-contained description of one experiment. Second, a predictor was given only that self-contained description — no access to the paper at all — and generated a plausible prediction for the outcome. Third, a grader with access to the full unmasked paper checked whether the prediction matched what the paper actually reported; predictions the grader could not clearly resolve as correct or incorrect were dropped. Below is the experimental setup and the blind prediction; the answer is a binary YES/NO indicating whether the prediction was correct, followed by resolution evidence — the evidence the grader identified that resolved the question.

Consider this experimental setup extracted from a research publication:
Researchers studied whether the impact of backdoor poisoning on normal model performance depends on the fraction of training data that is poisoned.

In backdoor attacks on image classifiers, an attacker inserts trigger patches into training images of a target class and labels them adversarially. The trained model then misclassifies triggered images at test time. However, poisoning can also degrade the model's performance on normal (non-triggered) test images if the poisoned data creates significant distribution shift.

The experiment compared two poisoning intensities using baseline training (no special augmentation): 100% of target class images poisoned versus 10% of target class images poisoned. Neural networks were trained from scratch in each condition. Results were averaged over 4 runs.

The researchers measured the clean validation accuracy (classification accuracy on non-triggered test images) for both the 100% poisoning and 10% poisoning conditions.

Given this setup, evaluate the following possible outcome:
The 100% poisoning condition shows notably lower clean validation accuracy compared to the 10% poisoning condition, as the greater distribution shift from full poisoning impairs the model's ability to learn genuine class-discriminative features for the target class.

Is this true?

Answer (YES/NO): YES